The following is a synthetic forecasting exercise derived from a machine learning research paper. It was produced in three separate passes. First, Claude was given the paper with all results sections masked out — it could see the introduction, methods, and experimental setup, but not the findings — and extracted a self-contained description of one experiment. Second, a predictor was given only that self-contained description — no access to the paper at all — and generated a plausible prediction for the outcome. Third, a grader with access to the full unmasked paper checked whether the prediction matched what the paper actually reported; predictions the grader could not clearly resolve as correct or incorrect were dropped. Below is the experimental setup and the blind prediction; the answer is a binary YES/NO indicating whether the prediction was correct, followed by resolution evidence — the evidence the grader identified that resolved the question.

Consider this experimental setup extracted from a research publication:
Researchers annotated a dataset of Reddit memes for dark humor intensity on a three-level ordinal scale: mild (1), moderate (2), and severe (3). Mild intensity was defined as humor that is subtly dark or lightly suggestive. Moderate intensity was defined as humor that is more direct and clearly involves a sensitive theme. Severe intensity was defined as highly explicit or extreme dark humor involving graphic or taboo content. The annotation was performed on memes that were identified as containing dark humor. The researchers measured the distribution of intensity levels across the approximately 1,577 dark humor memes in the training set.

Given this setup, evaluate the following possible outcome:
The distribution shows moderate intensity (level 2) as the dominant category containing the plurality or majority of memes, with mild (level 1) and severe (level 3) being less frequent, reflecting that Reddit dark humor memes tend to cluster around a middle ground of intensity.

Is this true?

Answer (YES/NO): NO